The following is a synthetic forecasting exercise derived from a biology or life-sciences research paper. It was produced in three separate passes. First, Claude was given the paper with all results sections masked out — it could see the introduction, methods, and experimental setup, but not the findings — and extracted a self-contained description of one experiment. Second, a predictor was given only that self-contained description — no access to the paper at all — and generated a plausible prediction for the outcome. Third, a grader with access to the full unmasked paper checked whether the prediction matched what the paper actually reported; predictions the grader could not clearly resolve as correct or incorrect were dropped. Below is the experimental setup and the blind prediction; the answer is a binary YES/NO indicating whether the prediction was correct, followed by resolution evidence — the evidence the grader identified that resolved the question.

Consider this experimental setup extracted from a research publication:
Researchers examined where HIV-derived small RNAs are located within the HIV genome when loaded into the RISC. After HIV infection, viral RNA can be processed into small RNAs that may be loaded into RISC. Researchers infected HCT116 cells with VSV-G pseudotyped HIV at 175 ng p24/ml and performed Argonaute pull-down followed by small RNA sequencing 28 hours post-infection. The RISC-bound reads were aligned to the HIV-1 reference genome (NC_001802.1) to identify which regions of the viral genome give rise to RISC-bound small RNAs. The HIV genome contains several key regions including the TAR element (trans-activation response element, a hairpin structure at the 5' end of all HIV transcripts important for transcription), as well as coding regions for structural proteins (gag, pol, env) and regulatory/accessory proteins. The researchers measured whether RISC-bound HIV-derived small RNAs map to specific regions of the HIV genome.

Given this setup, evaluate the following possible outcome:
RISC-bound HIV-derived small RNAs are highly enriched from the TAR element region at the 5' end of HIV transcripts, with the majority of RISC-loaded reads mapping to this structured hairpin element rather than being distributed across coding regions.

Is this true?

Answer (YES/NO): YES